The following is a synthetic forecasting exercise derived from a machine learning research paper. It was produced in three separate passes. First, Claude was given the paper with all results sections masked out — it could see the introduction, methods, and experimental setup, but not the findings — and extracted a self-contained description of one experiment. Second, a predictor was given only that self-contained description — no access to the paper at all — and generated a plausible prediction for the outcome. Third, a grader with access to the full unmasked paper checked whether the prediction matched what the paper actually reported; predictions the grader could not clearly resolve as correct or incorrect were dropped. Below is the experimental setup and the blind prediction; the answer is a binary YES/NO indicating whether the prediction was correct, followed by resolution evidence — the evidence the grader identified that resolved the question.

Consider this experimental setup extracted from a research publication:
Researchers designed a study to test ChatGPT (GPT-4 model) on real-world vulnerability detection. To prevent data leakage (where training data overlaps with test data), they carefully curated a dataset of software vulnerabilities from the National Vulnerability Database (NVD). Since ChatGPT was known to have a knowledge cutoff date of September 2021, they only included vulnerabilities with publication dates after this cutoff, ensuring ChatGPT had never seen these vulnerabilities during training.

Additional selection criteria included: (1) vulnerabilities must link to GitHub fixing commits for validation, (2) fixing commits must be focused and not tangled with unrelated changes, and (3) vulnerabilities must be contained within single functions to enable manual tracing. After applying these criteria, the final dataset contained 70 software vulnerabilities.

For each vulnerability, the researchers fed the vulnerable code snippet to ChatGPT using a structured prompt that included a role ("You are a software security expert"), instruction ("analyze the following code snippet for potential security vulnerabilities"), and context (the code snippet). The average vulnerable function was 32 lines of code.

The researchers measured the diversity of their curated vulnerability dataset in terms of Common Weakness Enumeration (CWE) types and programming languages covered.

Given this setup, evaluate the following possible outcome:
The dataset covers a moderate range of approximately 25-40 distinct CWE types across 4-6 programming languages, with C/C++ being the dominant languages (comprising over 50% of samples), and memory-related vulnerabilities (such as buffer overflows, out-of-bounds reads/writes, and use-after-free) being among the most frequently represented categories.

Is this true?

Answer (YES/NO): NO